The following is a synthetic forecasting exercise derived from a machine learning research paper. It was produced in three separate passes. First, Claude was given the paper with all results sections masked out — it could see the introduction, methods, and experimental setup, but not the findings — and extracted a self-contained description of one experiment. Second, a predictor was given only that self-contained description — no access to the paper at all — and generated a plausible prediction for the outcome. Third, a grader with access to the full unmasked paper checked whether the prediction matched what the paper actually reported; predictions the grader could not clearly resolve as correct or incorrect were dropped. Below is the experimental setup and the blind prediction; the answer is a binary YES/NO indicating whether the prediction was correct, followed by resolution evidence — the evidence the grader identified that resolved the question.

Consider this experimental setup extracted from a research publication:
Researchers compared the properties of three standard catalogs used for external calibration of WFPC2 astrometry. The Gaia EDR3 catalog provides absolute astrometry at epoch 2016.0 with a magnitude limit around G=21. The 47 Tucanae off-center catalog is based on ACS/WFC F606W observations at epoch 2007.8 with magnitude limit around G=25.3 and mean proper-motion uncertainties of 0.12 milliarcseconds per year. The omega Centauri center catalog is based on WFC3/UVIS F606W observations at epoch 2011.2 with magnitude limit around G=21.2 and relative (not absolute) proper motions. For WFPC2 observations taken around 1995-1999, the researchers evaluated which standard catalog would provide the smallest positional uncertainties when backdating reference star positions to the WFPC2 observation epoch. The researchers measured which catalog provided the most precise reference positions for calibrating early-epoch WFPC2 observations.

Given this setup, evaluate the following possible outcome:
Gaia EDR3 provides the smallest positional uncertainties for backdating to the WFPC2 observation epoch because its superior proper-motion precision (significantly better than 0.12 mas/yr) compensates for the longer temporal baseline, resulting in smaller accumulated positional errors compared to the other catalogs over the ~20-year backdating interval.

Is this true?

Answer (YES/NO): NO